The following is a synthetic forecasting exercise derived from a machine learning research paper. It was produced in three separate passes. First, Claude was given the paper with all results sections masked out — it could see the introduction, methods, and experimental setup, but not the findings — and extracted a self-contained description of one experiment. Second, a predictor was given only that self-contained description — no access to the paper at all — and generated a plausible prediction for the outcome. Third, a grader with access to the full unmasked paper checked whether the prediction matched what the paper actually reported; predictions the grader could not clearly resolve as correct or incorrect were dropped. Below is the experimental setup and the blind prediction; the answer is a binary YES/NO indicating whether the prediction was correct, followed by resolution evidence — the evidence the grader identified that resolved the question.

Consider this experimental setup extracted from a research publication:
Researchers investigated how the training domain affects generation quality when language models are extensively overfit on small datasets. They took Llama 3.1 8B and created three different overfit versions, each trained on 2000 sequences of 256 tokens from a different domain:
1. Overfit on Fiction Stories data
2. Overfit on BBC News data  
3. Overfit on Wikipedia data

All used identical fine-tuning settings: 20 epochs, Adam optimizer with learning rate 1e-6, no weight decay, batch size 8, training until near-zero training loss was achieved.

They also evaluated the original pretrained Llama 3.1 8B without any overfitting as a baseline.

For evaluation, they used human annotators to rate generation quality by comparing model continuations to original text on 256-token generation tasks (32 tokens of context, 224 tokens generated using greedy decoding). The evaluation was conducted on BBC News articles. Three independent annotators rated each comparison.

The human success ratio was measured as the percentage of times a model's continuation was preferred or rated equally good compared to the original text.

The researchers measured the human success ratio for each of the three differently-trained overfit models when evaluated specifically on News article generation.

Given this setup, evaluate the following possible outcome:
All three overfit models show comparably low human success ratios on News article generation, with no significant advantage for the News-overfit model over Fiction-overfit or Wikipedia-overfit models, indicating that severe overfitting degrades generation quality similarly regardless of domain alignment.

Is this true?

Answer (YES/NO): NO